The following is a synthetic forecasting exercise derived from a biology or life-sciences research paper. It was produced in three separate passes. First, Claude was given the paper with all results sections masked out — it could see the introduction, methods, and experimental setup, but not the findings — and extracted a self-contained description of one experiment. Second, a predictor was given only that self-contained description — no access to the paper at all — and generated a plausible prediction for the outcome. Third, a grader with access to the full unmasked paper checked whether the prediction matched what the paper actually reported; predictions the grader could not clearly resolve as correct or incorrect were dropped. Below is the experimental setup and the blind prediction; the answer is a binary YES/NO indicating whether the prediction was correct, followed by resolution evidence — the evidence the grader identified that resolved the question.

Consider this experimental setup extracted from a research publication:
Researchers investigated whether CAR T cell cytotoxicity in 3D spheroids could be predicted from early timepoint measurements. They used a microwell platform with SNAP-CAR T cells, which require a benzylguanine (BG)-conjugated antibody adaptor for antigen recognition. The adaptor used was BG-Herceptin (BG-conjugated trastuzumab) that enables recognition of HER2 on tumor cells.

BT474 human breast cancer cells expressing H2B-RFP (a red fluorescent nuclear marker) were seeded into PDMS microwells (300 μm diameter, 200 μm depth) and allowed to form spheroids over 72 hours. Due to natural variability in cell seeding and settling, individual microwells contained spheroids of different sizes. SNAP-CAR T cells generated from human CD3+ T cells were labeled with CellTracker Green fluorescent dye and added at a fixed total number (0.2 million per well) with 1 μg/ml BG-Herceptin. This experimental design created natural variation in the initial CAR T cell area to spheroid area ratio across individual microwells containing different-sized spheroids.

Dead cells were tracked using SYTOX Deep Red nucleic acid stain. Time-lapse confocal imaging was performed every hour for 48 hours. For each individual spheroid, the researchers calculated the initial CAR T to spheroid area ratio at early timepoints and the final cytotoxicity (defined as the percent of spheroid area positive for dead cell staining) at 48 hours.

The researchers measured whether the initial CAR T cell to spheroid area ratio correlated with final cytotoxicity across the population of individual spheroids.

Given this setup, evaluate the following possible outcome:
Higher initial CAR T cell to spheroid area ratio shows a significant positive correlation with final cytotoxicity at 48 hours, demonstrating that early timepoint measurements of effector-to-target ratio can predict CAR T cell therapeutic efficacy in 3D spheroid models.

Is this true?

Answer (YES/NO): YES